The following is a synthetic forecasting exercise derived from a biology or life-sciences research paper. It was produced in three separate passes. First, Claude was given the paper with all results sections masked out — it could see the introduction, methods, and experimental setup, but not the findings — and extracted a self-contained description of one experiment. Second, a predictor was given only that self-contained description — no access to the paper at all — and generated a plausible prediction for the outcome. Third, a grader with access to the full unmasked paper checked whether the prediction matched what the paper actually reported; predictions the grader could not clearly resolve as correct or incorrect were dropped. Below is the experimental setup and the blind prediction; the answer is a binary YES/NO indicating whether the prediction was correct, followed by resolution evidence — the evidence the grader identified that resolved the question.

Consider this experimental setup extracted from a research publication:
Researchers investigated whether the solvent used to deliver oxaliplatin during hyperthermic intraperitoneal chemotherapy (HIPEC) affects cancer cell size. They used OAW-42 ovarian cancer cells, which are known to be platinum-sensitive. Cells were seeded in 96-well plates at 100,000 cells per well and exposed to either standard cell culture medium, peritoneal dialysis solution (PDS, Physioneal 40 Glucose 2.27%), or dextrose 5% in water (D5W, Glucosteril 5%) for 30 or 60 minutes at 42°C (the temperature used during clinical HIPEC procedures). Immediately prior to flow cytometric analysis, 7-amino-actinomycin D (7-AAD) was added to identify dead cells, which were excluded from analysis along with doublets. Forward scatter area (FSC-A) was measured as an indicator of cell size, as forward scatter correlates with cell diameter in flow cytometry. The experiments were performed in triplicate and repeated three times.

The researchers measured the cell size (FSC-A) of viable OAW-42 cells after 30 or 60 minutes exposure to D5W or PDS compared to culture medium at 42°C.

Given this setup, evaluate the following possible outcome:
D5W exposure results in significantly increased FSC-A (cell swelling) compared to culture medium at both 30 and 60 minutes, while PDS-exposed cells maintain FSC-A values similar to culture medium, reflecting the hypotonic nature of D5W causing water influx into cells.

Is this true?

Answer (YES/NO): NO